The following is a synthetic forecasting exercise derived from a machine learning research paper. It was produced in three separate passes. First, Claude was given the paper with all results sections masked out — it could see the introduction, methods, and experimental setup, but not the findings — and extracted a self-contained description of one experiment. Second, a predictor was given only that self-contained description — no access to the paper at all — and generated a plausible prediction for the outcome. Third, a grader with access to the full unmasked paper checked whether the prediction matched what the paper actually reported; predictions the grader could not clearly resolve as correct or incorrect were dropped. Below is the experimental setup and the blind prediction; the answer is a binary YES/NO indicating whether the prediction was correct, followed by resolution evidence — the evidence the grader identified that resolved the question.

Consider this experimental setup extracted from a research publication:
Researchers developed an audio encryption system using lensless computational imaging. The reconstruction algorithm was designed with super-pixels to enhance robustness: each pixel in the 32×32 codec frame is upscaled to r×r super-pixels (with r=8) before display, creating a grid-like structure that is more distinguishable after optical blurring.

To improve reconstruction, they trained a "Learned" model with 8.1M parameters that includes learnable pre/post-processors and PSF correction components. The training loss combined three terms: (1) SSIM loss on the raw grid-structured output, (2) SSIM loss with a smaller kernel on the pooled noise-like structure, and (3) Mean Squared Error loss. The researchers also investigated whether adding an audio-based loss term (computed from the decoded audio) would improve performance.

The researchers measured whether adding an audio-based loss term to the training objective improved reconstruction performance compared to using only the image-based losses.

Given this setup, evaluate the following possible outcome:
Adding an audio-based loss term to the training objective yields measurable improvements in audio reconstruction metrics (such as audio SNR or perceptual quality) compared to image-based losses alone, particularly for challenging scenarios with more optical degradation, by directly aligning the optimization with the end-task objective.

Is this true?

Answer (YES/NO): NO